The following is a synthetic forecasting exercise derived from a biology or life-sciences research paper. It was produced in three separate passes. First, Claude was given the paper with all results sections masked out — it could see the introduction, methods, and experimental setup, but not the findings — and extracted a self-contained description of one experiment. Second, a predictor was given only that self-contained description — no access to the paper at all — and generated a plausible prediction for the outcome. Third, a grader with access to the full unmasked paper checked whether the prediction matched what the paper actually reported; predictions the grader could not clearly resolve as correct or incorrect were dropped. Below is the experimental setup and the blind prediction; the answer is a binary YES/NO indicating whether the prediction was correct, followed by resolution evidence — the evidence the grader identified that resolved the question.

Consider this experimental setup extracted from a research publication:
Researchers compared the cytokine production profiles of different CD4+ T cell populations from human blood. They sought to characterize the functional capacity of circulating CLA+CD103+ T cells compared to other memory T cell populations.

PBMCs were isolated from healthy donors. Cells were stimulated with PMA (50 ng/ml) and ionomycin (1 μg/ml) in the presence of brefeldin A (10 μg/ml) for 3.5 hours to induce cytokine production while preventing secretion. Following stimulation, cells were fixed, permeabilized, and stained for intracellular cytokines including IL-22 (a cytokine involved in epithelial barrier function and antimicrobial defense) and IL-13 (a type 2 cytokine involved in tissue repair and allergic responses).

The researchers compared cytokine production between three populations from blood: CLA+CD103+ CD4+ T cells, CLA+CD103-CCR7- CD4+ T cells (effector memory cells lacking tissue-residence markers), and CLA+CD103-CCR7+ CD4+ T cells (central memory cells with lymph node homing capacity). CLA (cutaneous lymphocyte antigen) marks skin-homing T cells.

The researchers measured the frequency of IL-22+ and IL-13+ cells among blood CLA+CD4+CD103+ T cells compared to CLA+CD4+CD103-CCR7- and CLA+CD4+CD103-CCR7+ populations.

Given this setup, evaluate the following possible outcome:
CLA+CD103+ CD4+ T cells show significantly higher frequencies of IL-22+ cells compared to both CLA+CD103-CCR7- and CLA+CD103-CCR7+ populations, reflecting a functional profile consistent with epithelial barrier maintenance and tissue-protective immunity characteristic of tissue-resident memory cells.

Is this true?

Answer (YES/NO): YES